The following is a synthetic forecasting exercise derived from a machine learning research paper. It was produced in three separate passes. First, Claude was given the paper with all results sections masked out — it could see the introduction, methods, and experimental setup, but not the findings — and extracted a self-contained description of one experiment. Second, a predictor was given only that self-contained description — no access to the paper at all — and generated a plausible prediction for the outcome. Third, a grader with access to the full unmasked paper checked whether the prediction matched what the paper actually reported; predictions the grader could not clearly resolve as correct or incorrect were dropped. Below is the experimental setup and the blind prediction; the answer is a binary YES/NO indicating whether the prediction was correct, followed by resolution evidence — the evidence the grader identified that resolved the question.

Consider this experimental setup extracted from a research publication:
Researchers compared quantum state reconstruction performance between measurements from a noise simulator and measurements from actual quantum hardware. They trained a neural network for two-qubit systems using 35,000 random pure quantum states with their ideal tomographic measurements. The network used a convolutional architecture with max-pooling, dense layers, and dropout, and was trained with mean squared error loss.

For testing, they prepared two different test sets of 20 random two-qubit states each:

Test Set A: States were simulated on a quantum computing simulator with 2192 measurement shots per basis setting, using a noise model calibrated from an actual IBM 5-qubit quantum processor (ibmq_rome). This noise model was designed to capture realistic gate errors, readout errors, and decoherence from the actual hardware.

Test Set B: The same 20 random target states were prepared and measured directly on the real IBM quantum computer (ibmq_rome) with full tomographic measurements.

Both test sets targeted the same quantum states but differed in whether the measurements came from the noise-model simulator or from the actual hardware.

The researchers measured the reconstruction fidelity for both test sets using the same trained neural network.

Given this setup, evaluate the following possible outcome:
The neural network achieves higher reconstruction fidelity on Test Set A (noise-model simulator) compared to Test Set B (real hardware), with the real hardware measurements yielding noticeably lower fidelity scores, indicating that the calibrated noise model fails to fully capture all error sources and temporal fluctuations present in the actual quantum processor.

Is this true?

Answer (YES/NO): NO